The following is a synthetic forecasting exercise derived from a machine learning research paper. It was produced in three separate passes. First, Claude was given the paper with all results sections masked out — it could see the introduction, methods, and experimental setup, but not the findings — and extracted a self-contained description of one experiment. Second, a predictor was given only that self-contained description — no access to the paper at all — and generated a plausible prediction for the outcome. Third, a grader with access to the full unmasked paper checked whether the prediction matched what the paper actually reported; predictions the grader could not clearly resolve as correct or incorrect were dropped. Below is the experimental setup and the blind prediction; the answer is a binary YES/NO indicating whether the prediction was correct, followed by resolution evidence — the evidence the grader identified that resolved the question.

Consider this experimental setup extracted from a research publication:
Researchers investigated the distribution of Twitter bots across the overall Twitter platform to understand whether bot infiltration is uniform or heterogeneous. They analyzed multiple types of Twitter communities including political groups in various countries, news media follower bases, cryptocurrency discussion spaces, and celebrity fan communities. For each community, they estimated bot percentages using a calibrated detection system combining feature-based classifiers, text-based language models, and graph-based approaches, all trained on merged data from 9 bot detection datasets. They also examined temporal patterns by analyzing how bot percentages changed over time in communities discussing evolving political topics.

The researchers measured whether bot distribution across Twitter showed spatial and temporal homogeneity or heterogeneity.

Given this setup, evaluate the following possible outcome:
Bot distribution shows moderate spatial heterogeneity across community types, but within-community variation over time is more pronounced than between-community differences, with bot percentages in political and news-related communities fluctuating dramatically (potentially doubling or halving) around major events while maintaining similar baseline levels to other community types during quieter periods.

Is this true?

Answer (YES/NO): NO